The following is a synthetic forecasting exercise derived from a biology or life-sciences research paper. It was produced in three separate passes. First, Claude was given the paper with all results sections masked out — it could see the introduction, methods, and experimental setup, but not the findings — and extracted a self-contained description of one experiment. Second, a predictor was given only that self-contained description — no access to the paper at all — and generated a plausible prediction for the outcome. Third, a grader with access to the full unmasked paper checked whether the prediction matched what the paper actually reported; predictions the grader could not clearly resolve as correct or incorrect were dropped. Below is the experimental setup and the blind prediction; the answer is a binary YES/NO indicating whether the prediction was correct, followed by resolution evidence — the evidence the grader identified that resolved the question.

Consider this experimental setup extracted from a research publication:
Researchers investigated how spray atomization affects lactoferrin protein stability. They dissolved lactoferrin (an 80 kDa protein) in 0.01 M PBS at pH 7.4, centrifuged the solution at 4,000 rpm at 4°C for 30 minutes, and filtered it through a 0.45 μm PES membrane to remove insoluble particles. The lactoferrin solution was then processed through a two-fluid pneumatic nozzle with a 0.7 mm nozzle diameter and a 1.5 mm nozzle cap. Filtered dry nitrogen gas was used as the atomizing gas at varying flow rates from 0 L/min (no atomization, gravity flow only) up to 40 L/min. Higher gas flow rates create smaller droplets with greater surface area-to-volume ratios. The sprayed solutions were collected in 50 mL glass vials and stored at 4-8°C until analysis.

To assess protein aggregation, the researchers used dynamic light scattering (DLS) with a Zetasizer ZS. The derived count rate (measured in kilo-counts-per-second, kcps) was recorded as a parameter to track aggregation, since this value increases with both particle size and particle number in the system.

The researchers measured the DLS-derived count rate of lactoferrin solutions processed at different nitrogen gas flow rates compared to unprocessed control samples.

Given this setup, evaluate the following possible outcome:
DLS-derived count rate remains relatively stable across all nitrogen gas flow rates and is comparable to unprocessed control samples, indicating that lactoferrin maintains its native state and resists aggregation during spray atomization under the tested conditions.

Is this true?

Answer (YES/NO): NO